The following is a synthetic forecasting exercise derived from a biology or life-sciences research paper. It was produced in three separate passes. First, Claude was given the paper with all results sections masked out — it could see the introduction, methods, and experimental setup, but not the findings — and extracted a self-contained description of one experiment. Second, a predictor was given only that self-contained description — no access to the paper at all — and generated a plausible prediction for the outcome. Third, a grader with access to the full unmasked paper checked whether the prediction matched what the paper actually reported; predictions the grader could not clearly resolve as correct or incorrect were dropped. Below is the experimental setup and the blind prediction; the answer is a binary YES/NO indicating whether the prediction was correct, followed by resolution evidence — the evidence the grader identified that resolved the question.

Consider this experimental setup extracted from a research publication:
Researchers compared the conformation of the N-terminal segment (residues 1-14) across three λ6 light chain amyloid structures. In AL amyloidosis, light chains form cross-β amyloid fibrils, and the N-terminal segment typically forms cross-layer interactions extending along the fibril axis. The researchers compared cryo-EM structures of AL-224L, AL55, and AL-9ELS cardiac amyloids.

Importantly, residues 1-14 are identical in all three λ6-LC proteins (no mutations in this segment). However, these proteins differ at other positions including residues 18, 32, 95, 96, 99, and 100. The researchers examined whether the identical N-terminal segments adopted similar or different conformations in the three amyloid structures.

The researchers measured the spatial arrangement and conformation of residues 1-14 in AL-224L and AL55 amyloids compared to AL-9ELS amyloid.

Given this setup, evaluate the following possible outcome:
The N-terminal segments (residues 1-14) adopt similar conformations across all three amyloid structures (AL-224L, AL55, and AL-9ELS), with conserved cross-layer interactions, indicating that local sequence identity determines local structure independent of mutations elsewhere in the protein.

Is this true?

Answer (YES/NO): NO